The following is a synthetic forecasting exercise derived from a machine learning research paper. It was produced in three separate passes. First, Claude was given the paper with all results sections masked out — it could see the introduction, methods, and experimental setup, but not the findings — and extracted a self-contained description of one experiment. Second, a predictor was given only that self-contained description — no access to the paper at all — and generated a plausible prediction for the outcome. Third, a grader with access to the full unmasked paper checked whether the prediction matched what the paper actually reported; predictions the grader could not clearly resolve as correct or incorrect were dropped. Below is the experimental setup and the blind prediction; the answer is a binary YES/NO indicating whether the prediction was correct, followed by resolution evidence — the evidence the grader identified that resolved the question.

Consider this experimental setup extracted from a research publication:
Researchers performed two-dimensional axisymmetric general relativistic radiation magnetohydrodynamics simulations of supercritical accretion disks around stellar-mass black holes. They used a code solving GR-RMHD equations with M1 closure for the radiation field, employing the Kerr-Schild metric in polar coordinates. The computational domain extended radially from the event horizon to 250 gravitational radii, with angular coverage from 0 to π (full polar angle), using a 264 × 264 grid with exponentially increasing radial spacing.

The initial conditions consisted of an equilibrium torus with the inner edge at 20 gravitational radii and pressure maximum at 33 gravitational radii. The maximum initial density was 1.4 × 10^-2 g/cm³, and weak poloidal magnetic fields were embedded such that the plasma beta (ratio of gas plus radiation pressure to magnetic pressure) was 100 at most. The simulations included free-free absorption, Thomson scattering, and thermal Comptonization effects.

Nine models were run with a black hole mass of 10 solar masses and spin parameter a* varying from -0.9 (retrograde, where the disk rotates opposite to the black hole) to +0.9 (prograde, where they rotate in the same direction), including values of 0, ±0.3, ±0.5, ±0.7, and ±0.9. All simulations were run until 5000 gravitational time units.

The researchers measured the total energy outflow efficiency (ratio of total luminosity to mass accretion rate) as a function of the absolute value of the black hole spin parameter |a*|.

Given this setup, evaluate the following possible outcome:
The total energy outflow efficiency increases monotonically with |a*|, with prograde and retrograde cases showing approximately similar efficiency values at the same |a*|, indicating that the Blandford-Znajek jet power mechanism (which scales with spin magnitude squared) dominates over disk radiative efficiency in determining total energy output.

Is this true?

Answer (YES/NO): NO